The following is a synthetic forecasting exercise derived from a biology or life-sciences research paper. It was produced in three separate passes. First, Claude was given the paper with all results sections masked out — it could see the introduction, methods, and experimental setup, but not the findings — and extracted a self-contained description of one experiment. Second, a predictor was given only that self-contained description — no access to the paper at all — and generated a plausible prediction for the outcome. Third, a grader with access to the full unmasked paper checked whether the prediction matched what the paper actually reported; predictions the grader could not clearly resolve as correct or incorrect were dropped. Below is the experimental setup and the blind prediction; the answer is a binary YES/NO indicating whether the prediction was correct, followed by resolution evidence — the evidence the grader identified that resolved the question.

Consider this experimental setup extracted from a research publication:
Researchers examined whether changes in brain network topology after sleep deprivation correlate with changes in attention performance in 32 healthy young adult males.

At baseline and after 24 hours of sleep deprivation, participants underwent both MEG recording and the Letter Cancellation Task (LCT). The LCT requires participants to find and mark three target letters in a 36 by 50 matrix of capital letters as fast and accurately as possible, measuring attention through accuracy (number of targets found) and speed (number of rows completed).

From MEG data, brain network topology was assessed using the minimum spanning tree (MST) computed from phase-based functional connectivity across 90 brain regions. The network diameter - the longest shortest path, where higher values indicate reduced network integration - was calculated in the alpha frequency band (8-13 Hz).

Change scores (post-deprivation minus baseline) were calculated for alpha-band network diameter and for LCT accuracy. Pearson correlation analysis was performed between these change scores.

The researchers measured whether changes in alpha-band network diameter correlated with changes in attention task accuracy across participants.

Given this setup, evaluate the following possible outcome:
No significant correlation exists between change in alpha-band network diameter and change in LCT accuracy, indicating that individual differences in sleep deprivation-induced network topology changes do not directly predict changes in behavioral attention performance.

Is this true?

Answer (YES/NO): YES